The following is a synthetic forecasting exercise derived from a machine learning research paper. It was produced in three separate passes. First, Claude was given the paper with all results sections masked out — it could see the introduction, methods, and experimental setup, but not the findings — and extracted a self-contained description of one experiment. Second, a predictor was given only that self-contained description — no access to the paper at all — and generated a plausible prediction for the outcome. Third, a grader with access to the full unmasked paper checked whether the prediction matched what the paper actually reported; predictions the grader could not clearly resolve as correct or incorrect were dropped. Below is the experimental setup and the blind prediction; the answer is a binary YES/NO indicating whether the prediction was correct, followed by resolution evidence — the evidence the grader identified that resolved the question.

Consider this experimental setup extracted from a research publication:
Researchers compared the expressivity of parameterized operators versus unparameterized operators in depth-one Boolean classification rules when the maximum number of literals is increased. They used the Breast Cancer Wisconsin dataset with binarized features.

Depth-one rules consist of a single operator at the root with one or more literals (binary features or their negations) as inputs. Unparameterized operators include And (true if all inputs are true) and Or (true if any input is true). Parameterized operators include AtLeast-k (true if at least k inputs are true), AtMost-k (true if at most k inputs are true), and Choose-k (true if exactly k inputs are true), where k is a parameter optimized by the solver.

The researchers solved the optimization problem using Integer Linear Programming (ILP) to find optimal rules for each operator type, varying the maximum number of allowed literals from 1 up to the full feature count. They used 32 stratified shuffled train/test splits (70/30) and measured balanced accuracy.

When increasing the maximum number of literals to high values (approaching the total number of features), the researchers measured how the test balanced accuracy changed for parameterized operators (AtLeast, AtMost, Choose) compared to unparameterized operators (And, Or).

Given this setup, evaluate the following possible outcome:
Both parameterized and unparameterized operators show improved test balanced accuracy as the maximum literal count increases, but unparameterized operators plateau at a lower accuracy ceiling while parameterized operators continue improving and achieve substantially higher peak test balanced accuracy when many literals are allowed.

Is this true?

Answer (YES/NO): NO